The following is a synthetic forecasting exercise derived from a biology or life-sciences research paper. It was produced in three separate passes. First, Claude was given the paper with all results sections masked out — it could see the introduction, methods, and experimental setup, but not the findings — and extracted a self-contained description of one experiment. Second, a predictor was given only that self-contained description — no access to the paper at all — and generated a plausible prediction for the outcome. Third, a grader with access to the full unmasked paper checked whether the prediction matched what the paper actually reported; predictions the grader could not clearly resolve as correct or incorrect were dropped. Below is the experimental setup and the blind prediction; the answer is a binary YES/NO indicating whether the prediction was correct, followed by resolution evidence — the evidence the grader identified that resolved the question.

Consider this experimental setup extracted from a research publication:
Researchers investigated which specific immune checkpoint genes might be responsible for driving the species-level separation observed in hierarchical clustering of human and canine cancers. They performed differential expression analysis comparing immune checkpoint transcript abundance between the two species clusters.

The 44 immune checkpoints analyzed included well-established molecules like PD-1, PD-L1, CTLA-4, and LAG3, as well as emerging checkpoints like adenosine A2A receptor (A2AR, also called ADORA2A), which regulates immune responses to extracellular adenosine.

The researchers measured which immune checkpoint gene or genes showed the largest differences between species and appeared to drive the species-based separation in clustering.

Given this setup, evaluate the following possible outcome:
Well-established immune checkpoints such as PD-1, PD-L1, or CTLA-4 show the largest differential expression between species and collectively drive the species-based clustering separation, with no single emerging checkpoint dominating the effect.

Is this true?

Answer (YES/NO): NO